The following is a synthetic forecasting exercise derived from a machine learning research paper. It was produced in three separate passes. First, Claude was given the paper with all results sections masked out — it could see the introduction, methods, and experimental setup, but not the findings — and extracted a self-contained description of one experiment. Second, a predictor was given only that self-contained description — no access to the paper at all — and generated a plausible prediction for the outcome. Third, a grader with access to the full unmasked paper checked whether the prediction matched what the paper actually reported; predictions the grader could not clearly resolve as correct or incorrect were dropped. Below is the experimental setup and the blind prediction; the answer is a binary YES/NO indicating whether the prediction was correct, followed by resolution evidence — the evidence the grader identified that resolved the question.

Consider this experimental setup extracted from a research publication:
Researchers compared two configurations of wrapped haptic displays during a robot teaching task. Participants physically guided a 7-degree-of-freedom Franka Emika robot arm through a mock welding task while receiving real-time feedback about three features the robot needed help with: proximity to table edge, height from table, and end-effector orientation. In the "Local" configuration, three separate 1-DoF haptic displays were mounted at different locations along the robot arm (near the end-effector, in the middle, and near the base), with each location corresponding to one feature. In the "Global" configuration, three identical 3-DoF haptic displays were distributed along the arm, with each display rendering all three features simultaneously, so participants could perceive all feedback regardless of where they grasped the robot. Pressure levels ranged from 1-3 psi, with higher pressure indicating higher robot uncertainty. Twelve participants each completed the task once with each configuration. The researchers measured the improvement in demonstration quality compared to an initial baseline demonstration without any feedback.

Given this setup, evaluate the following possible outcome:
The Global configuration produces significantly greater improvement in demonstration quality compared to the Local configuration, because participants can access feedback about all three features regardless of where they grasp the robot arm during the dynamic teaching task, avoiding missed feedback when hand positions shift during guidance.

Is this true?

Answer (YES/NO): YES